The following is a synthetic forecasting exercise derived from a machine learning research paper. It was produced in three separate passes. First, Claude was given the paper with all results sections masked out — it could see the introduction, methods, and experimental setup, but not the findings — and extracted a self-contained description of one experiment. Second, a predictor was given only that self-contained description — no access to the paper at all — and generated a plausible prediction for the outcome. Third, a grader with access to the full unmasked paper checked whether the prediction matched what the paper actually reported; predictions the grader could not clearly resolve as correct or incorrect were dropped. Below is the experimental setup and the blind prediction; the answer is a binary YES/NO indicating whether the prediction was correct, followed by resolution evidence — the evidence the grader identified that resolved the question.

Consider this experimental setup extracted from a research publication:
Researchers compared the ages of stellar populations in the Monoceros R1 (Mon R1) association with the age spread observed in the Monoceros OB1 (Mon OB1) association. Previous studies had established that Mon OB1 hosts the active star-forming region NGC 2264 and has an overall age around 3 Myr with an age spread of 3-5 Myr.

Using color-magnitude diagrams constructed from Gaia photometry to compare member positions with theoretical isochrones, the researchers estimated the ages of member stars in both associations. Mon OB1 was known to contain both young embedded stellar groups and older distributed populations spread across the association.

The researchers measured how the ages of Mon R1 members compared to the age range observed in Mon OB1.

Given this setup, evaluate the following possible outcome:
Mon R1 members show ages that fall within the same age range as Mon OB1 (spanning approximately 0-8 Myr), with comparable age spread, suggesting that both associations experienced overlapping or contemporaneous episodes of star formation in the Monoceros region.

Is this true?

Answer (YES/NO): NO